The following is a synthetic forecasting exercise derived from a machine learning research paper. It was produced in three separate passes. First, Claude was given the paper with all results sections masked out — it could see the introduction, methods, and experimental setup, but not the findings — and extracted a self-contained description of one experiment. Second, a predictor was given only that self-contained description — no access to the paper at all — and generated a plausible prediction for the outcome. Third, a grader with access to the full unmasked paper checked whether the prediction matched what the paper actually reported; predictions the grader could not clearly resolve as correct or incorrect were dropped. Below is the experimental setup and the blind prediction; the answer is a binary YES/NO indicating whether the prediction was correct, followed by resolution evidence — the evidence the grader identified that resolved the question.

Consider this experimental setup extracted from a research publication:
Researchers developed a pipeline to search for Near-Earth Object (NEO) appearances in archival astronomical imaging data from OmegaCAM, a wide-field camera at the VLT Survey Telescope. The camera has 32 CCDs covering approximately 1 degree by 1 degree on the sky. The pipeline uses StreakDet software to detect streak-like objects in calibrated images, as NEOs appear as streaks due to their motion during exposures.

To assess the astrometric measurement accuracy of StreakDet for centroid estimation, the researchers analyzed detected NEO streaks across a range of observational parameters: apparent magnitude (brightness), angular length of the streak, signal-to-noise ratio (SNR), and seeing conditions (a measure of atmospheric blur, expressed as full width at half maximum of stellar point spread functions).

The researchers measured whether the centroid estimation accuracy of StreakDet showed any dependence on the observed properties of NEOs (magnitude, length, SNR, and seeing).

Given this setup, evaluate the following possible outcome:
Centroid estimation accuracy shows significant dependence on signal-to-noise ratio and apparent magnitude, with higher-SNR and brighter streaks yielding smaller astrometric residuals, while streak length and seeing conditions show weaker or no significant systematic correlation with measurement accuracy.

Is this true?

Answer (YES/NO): NO